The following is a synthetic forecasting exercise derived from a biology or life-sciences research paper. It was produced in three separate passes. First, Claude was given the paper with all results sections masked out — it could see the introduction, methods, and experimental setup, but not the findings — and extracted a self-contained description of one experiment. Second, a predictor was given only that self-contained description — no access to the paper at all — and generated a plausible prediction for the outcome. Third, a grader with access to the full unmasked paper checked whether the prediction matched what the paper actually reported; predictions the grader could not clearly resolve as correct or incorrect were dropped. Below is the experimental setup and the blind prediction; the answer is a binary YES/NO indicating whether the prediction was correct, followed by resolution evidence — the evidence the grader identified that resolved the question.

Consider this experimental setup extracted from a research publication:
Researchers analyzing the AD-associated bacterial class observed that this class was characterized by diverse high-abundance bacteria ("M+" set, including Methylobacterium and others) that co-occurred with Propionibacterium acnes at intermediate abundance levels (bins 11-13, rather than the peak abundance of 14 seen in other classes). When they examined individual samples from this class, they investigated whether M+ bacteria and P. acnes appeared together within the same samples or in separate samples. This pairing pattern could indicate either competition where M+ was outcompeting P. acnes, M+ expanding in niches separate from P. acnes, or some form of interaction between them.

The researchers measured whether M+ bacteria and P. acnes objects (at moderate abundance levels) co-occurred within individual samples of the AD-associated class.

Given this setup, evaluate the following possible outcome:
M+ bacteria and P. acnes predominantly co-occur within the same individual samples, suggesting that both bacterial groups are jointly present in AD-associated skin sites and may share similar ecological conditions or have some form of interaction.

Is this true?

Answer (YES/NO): YES